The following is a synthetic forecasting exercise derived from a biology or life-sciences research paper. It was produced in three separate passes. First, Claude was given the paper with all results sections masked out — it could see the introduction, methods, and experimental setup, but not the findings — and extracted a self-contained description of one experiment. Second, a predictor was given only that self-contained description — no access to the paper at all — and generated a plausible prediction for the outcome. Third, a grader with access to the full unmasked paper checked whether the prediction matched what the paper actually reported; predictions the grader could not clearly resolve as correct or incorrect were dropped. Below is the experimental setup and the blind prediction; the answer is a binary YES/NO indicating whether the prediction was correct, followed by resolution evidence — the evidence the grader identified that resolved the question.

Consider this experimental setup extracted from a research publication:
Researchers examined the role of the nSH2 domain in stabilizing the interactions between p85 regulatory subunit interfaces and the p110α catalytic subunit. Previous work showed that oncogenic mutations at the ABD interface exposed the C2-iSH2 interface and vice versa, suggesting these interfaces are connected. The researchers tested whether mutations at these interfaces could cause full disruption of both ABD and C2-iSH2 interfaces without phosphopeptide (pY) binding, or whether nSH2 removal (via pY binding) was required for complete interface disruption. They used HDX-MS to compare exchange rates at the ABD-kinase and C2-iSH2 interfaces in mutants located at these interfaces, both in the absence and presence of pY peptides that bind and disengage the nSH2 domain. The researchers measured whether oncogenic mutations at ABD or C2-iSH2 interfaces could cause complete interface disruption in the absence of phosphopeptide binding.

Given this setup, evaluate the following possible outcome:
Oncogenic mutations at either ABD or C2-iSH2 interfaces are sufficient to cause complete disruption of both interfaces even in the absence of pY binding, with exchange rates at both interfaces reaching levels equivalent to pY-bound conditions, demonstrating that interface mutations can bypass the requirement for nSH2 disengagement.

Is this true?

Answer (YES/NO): NO